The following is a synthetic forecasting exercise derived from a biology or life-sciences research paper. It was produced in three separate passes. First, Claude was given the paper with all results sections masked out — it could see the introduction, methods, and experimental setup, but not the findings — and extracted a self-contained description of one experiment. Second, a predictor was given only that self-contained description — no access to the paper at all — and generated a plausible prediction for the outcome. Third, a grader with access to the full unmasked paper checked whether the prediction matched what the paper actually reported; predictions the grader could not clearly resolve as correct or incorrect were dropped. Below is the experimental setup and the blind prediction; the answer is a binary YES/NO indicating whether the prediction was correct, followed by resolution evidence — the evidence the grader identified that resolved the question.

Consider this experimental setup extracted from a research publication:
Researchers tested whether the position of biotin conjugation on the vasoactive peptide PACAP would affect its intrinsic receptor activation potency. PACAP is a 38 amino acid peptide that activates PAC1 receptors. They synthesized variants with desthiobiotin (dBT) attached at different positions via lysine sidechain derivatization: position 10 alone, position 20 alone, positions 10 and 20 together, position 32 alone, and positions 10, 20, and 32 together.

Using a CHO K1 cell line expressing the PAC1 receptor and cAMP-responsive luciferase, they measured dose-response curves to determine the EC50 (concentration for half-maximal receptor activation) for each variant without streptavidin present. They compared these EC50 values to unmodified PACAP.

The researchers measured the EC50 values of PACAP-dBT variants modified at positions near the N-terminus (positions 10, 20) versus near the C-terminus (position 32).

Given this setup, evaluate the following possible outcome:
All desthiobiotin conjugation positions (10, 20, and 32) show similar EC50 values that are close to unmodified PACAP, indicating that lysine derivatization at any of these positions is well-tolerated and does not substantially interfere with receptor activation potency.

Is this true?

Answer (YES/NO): YES